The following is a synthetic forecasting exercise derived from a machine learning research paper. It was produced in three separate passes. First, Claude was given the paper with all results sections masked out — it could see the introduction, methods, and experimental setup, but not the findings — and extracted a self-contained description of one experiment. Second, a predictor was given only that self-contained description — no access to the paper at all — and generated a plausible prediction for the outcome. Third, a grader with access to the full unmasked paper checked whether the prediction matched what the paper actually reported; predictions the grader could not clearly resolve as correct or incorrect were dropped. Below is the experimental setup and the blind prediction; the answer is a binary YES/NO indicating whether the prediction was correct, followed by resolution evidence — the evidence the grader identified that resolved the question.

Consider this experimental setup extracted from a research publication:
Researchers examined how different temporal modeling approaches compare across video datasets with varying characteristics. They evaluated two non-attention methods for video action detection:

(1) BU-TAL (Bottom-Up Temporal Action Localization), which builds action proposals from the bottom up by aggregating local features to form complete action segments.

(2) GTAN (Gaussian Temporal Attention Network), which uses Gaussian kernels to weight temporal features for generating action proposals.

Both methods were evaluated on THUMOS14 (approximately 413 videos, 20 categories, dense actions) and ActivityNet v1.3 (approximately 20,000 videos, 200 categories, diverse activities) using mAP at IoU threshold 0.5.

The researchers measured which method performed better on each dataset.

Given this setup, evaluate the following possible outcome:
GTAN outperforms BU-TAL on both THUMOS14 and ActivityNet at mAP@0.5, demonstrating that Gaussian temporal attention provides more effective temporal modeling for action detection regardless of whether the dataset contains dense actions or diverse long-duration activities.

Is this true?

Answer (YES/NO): NO